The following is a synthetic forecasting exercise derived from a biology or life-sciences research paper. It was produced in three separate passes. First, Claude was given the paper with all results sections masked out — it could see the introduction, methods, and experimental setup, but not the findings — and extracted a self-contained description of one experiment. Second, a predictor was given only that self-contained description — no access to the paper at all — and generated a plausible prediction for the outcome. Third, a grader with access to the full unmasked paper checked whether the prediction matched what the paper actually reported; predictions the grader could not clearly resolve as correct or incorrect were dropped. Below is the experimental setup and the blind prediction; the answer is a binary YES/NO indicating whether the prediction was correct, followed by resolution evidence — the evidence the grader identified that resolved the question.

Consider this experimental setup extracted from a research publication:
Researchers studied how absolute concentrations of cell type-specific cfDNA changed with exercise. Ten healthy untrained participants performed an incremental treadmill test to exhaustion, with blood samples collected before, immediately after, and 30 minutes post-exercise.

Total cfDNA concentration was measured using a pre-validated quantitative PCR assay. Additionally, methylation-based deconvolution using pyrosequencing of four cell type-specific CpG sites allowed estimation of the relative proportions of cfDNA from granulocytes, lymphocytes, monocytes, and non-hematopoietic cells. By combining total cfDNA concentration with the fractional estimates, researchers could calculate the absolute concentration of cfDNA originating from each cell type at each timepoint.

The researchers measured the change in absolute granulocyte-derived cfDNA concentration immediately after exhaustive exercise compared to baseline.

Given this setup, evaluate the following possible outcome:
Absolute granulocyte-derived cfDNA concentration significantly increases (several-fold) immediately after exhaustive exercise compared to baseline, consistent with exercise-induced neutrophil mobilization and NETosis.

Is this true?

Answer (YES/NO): YES